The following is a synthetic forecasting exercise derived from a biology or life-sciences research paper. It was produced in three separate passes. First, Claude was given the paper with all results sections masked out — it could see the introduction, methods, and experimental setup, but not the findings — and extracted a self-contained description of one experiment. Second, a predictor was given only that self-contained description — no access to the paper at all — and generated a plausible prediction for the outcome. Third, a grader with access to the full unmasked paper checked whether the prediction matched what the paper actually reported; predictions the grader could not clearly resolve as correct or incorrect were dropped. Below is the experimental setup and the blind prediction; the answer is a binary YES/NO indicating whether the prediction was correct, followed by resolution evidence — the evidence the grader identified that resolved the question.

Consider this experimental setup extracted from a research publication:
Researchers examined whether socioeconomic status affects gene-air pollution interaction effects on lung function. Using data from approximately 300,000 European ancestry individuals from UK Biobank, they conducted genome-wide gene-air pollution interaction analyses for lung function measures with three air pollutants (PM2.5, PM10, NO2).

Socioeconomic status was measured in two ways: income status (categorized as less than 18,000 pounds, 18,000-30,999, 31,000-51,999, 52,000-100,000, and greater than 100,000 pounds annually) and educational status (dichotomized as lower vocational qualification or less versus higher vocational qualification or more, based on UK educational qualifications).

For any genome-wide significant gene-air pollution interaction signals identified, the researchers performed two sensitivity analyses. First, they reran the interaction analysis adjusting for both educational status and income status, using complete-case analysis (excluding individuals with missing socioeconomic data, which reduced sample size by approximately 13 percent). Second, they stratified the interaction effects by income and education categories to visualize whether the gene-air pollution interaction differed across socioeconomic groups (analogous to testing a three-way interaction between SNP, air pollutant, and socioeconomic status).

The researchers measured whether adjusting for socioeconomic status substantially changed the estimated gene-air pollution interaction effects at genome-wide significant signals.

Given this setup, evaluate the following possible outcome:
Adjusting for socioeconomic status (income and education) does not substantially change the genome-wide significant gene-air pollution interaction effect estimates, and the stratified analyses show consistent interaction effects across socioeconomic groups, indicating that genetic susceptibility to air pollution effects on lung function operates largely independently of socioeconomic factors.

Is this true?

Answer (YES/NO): YES